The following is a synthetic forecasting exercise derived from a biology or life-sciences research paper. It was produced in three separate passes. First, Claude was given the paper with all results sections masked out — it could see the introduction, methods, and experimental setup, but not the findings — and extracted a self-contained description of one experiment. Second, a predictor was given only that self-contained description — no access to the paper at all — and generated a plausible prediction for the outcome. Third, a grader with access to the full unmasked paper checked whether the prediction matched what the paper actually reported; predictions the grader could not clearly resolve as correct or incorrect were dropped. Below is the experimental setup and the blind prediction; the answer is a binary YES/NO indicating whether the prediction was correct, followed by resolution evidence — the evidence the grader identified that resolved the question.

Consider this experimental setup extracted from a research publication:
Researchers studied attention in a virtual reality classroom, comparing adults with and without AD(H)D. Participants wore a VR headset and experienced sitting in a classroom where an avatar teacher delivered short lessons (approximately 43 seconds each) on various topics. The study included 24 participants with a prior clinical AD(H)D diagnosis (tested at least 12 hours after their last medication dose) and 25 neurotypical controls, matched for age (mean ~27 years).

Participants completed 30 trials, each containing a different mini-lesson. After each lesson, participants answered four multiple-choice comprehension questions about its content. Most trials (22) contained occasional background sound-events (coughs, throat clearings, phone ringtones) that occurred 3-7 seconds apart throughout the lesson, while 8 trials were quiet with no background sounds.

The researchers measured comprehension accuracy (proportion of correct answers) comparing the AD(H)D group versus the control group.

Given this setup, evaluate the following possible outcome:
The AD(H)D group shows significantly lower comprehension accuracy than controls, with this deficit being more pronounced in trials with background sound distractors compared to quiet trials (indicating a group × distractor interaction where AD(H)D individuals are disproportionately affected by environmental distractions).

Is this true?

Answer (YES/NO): NO